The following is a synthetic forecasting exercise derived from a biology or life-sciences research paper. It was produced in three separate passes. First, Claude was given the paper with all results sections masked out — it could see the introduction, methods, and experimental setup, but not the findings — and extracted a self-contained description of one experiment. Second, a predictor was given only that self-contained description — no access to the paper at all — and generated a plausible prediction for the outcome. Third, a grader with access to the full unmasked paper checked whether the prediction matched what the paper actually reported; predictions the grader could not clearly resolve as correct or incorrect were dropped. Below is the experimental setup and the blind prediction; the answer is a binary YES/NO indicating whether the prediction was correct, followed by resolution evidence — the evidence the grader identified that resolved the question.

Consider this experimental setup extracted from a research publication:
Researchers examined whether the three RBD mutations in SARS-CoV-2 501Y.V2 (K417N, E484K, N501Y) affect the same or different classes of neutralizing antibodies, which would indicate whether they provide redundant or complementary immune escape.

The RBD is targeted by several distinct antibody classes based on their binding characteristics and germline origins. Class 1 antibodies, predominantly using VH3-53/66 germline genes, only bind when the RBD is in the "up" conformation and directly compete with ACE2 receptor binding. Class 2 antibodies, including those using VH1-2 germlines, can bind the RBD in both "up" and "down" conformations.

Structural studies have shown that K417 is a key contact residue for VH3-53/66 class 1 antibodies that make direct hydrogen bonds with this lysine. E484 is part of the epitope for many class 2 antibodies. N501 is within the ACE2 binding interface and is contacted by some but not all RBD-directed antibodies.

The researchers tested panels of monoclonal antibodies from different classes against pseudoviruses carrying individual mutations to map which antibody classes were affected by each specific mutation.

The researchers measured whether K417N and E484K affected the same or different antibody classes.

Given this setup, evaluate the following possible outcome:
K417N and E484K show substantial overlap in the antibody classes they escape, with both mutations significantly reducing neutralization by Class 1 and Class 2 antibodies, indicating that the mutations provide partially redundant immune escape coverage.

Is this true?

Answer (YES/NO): NO